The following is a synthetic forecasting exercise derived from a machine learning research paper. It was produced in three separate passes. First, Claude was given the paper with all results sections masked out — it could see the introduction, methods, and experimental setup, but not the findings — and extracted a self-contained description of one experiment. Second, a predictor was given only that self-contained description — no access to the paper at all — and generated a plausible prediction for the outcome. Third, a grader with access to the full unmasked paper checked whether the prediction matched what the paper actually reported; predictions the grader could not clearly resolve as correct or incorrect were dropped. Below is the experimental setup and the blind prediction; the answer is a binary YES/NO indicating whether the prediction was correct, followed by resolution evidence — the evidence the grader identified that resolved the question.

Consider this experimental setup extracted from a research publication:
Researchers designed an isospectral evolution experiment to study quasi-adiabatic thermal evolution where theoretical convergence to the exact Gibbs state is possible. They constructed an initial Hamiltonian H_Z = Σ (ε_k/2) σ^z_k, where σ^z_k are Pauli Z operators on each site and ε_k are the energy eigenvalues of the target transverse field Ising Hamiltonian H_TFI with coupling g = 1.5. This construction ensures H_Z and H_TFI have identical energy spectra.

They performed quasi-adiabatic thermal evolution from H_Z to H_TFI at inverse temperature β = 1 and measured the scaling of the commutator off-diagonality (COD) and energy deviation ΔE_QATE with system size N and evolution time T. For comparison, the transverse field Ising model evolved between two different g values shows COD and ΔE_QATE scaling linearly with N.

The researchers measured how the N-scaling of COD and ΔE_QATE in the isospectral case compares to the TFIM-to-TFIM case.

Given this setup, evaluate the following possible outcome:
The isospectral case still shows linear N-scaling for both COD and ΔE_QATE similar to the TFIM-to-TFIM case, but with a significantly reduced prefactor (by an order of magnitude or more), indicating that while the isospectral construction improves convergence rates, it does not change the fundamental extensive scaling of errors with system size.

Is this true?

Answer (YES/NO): NO